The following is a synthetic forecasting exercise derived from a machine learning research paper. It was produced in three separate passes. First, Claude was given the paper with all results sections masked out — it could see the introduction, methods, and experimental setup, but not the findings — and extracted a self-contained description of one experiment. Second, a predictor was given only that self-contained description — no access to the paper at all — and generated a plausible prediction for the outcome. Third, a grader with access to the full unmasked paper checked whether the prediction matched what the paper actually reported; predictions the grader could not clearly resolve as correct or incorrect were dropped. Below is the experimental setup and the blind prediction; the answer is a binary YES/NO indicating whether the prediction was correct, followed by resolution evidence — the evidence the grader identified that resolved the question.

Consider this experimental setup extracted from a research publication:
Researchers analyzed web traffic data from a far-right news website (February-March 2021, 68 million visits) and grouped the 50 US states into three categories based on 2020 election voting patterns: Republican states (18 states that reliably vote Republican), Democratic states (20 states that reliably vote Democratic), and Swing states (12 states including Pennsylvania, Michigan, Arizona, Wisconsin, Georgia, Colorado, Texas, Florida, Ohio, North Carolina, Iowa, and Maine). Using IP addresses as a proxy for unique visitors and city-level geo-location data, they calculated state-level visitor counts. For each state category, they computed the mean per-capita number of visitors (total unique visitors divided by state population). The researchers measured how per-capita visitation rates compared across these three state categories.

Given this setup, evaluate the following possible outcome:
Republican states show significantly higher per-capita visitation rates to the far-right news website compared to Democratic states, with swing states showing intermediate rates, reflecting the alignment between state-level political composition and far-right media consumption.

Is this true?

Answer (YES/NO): NO